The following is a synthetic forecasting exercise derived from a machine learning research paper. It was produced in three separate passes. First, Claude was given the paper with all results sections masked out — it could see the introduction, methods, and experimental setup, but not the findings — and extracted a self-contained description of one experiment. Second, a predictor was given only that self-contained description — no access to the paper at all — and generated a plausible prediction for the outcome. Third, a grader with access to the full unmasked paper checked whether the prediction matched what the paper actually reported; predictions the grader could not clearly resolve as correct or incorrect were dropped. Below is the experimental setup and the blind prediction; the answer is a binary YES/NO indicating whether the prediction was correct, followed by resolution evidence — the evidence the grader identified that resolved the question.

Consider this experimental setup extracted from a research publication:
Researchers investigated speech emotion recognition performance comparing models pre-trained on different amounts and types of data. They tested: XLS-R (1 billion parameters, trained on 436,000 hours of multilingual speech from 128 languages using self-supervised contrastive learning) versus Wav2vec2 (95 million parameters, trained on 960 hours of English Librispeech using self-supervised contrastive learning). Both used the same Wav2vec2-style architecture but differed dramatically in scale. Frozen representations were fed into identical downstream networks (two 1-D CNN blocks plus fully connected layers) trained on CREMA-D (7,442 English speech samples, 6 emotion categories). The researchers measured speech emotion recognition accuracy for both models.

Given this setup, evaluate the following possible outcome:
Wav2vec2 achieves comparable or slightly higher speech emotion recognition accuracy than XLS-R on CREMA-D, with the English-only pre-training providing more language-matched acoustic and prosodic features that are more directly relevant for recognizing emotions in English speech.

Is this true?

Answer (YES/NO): NO